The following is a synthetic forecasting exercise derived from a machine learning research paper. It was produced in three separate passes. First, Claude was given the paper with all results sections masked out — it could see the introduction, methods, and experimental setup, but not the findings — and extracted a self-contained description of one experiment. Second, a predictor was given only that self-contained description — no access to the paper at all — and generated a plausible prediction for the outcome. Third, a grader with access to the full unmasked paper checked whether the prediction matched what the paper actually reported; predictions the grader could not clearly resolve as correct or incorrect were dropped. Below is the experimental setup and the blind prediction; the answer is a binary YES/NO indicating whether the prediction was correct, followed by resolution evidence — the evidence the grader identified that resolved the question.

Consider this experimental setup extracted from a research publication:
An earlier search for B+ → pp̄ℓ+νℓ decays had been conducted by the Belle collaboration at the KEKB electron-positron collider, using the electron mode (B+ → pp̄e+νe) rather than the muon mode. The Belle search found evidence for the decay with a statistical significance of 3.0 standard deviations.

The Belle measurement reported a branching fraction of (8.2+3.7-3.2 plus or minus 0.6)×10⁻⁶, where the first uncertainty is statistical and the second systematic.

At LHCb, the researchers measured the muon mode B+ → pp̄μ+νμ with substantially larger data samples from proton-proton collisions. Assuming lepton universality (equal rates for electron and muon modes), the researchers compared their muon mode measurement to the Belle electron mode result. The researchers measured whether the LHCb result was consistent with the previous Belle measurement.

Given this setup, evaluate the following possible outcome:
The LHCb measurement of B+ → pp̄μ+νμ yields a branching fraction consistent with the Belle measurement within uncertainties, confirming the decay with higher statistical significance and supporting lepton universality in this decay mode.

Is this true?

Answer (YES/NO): NO